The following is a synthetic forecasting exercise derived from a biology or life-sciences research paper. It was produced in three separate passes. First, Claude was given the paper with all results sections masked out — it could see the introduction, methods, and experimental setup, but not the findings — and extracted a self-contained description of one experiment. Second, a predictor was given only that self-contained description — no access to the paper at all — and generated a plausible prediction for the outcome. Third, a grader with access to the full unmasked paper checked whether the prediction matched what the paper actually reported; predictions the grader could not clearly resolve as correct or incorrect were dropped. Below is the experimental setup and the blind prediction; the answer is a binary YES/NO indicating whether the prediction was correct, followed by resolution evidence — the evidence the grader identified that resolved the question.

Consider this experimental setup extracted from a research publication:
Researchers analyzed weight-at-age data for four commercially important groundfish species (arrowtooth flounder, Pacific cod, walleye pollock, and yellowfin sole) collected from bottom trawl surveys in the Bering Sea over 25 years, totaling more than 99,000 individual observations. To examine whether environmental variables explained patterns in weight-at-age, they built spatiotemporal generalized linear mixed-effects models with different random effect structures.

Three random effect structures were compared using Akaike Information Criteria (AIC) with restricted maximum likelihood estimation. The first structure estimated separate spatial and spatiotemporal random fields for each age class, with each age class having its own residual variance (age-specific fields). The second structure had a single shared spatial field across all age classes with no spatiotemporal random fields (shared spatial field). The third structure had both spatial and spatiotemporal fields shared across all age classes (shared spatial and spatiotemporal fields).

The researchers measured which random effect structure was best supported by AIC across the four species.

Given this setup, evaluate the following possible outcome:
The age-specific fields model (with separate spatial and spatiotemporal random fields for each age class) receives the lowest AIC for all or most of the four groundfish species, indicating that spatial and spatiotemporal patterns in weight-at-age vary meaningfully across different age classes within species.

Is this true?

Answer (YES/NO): YES